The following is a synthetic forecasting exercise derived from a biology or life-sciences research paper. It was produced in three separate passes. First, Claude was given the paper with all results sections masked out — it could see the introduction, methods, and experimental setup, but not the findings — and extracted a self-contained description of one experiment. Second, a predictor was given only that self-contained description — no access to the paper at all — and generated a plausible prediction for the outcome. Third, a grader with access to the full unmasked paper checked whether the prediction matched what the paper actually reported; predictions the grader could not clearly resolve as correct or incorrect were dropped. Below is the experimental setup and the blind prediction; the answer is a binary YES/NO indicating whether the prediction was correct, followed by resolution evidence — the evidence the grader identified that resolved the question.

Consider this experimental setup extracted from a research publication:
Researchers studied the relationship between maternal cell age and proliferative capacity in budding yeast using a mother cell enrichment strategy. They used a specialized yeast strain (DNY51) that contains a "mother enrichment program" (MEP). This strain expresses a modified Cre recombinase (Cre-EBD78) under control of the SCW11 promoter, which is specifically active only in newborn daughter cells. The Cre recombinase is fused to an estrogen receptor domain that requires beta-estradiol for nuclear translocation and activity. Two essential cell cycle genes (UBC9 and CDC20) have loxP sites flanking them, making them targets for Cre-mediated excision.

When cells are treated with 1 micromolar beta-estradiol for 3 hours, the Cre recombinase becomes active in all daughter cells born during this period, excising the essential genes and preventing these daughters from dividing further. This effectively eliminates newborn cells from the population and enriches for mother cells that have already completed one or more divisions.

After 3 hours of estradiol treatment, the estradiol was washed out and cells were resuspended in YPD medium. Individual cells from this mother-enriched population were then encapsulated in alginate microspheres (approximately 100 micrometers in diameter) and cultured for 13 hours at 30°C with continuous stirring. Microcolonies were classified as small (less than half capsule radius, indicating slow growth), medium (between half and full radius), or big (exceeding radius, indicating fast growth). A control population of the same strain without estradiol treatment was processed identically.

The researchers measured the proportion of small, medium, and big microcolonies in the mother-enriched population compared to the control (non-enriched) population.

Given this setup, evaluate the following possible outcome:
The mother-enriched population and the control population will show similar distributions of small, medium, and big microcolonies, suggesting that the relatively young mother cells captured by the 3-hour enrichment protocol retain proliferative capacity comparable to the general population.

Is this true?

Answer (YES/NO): NO